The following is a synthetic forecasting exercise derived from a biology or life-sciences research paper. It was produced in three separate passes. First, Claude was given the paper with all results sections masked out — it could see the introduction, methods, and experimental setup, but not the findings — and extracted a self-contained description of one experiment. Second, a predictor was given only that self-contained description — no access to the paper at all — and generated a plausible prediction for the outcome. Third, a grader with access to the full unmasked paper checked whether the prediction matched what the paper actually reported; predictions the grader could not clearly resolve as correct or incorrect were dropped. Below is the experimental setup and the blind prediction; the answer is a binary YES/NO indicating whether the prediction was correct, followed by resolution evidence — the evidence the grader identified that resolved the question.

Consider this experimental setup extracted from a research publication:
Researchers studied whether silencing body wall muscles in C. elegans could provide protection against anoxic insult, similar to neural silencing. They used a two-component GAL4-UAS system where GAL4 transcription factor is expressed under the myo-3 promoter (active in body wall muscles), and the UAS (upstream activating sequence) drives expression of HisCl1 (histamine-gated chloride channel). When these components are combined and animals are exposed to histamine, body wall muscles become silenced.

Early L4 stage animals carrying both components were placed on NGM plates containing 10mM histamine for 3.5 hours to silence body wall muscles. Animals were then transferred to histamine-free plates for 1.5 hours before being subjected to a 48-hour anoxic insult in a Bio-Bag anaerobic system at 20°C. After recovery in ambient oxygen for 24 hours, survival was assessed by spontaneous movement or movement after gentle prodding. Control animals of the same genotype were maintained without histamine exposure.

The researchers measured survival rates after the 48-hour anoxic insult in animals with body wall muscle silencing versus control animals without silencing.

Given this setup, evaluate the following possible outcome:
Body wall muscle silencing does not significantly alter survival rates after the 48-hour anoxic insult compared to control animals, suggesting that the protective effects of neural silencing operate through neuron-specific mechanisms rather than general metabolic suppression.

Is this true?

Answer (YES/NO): NO